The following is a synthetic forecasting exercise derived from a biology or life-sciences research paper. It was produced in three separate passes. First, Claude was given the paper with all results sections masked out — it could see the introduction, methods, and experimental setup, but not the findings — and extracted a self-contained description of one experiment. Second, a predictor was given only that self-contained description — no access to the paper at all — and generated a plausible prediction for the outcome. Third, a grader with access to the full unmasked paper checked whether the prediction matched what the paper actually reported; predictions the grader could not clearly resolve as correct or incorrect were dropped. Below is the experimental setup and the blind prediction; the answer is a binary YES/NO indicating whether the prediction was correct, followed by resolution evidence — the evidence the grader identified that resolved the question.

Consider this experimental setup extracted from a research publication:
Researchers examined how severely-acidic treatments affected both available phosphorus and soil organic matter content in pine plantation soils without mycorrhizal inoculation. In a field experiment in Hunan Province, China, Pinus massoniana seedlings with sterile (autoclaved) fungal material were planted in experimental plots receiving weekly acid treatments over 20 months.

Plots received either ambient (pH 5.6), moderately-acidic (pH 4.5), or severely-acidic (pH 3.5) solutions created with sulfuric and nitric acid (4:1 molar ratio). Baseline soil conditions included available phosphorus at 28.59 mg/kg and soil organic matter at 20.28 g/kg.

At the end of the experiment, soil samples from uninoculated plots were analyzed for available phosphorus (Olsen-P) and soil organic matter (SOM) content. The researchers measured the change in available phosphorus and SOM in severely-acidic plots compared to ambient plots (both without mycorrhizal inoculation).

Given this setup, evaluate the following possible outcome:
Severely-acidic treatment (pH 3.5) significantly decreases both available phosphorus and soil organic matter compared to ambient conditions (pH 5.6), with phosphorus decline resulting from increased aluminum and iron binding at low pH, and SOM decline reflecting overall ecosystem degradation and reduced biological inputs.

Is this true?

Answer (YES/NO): YES